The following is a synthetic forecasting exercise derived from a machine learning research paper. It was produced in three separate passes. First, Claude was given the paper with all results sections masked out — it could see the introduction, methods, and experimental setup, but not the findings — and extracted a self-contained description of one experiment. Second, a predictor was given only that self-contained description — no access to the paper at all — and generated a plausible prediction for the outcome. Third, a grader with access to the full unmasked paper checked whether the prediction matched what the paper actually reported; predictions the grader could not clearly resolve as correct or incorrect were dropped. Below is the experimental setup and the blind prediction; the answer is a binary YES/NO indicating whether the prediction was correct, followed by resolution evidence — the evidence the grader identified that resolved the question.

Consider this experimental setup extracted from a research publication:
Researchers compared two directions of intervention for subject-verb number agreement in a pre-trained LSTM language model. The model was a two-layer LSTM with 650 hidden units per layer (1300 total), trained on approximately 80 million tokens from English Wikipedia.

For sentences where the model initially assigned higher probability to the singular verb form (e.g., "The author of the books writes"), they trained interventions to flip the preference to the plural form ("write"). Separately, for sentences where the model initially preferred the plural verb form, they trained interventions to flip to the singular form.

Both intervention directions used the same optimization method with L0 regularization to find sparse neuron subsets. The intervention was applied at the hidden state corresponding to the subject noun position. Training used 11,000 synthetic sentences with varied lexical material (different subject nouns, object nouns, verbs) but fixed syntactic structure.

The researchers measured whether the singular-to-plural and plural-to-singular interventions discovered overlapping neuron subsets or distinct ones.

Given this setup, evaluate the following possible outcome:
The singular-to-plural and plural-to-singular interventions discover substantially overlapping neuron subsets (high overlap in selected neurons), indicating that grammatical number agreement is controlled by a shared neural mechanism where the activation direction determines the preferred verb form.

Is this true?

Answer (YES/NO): YES